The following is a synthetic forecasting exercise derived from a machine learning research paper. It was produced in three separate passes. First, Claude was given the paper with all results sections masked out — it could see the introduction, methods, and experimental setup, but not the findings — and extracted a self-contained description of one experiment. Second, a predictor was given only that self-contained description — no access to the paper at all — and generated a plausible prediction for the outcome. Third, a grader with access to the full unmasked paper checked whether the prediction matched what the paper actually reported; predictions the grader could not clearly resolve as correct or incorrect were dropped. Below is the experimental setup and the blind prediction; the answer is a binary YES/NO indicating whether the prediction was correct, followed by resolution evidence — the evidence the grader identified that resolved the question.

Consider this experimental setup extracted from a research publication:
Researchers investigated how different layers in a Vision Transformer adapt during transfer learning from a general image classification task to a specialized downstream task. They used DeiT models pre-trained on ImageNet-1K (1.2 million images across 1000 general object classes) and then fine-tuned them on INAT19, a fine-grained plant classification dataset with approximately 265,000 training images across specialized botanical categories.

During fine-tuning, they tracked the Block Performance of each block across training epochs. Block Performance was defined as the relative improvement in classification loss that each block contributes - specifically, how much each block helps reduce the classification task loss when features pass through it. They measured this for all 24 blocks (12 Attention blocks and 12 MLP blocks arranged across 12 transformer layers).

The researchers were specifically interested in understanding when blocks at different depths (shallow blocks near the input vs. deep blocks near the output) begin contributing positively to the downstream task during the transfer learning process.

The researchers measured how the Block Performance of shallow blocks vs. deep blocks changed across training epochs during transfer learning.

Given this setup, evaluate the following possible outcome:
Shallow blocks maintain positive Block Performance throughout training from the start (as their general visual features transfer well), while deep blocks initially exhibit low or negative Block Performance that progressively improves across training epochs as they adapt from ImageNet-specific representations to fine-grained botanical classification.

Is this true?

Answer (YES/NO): YES